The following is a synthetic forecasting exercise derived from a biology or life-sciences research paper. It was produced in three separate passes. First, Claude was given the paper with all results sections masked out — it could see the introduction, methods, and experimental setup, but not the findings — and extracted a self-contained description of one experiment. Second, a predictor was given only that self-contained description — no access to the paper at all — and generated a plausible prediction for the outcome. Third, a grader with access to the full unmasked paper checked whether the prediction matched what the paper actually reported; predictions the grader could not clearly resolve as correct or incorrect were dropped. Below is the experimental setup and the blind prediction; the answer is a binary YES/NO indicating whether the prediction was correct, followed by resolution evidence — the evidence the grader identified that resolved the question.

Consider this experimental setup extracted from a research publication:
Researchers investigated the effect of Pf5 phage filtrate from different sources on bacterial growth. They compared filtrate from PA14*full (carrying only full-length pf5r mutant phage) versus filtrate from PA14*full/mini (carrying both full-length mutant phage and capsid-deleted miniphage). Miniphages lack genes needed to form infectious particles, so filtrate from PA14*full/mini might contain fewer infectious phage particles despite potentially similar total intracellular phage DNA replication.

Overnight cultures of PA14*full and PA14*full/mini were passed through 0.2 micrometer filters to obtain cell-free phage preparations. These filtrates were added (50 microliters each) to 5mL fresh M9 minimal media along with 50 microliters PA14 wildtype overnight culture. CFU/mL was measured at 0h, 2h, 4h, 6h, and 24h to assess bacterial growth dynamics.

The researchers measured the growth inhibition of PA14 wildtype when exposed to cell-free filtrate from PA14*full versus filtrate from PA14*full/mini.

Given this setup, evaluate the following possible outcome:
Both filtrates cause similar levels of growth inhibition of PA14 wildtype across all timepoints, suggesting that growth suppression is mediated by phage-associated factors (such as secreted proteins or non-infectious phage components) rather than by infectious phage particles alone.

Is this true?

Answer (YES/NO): NO